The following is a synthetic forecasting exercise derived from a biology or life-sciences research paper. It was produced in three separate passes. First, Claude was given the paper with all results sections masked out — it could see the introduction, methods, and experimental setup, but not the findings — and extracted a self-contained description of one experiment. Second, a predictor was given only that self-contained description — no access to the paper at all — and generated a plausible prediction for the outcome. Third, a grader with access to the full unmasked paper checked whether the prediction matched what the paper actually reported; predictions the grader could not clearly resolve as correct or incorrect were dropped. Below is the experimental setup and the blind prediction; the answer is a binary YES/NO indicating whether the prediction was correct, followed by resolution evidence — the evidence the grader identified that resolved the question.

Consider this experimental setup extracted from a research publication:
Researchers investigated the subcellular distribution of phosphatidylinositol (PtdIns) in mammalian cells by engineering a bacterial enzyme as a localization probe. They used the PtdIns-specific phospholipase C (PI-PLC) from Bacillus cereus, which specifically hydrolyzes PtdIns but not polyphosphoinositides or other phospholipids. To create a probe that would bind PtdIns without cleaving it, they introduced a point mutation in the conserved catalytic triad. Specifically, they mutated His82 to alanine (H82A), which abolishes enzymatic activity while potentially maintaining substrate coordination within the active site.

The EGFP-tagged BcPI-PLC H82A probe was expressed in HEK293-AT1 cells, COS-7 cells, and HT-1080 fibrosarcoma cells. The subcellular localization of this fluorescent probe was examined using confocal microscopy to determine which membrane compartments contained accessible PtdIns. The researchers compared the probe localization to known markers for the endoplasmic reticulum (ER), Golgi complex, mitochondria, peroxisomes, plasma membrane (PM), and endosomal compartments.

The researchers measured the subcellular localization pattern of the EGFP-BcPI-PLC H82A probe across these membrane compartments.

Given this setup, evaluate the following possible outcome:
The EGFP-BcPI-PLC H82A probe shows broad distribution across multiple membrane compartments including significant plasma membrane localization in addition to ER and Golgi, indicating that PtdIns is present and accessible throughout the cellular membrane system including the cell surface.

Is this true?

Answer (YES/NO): NO